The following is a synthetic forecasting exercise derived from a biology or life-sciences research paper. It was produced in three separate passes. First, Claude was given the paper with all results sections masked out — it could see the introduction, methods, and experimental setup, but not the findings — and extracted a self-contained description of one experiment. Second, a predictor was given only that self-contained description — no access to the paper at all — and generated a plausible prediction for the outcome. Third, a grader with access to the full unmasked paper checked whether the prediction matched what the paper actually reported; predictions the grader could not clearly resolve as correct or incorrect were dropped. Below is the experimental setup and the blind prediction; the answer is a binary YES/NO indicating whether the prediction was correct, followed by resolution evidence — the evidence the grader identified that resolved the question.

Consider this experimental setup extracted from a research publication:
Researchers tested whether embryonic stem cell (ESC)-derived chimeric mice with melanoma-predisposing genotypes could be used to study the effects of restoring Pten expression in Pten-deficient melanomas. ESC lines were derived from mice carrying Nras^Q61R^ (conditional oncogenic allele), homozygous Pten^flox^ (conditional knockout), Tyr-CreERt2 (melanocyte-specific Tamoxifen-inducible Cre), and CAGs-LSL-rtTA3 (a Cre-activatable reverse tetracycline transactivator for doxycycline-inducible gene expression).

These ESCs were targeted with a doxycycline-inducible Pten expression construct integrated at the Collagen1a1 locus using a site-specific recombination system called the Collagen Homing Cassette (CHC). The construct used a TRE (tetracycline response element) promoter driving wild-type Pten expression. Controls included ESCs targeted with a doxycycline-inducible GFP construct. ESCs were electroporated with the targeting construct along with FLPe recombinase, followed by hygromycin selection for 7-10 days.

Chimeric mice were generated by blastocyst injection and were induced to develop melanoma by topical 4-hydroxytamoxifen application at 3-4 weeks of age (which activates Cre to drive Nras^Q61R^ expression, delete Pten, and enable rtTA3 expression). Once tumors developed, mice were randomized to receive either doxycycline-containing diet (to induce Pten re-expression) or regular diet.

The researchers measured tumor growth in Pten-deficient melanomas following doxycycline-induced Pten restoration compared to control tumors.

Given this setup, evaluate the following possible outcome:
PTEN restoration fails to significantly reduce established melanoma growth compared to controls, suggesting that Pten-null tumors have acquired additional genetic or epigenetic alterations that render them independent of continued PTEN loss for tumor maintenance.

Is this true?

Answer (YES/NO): NO